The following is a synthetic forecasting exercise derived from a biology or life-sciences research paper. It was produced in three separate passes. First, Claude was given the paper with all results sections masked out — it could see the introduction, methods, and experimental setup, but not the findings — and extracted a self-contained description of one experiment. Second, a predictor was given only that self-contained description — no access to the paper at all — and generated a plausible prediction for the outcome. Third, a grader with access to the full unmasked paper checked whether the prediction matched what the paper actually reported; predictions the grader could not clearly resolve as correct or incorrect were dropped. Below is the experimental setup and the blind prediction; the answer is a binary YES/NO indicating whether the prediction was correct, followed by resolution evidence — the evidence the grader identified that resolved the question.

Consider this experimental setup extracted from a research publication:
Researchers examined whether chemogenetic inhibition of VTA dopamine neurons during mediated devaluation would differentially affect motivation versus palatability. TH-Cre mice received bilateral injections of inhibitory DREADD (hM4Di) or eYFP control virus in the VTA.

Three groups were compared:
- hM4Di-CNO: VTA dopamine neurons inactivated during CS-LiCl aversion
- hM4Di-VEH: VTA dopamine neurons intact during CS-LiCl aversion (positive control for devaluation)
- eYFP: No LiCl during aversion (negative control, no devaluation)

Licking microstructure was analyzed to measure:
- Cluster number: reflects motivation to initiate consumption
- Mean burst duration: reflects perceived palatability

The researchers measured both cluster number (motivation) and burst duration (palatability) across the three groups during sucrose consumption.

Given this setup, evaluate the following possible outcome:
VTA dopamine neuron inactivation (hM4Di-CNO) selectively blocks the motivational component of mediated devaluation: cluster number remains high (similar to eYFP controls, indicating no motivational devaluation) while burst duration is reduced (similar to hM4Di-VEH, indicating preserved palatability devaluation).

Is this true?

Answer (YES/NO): NO